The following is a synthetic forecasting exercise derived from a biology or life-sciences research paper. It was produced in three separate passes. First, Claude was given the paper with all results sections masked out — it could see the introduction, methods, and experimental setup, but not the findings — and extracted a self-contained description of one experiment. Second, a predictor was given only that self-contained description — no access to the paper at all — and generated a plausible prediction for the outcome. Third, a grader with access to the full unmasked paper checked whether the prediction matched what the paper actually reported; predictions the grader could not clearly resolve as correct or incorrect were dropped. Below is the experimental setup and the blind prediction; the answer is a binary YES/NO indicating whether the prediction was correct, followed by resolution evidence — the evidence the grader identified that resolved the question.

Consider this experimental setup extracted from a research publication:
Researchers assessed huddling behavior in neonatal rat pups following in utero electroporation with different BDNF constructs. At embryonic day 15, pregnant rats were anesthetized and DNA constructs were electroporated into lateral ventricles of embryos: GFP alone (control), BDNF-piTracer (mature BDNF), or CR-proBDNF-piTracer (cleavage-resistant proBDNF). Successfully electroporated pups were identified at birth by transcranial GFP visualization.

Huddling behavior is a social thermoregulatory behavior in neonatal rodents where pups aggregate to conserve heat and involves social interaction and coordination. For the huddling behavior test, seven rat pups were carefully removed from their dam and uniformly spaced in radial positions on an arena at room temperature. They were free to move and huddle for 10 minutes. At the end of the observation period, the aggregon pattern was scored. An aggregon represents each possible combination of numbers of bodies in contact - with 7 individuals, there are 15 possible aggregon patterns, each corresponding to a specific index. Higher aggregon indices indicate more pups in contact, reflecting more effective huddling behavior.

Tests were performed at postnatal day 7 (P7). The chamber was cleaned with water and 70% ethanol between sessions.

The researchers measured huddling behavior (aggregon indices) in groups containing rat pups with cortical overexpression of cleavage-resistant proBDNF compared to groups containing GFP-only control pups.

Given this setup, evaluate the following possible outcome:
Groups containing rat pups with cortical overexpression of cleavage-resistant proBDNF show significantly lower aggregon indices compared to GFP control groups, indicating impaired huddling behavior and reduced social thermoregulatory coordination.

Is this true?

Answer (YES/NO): YES